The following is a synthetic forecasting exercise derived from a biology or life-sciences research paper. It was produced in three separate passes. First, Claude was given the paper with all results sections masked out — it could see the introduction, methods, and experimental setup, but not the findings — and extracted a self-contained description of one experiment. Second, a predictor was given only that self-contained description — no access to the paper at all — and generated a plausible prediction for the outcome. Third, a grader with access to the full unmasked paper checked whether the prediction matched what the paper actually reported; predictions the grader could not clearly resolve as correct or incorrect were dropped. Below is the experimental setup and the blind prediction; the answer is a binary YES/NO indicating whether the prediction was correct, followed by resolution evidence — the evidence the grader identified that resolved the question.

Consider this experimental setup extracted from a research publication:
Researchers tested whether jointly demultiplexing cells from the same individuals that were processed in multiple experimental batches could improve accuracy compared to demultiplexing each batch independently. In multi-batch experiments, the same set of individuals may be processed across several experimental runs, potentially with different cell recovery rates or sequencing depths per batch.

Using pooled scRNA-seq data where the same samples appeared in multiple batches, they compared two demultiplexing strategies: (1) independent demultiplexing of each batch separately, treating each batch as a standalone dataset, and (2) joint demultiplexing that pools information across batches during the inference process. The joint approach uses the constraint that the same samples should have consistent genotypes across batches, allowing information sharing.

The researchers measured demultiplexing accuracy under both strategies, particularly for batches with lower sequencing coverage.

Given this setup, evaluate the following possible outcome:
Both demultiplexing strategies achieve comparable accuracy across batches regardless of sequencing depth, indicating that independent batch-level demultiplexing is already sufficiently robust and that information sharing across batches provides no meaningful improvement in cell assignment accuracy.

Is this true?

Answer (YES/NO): NO